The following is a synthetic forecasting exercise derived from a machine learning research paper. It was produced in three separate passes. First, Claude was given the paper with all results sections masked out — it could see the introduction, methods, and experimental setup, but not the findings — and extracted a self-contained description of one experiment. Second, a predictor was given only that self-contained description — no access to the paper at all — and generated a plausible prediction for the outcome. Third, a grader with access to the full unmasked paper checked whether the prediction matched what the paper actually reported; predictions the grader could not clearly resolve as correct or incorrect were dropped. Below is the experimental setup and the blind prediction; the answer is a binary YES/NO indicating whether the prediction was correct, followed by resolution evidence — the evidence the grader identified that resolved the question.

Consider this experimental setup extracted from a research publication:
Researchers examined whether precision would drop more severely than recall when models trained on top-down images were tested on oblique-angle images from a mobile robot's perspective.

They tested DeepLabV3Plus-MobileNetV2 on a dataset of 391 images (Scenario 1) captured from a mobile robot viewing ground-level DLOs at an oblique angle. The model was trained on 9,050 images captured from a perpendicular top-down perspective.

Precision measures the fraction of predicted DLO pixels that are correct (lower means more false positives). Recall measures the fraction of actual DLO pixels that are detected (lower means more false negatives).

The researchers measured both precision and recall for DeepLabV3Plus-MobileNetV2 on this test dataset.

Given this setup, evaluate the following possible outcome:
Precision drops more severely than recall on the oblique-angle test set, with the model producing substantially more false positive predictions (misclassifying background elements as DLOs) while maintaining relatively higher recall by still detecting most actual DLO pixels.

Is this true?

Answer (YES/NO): YES